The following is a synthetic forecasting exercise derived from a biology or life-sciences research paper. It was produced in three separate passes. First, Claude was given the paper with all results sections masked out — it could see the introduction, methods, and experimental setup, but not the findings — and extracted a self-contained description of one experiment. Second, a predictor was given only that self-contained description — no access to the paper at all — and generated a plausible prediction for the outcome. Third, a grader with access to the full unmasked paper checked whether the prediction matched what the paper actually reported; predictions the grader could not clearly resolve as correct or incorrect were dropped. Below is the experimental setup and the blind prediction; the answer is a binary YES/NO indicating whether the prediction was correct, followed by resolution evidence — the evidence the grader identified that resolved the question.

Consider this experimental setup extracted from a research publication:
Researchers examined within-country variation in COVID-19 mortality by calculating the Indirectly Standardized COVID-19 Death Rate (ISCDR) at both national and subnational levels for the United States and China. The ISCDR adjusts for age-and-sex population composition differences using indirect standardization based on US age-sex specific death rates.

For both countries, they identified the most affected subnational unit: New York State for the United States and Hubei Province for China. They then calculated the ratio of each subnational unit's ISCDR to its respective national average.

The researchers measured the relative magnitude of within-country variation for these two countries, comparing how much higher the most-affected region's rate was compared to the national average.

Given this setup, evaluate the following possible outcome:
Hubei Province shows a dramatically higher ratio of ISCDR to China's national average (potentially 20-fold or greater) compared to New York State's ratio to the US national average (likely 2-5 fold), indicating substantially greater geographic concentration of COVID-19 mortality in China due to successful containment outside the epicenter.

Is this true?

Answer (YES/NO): NO